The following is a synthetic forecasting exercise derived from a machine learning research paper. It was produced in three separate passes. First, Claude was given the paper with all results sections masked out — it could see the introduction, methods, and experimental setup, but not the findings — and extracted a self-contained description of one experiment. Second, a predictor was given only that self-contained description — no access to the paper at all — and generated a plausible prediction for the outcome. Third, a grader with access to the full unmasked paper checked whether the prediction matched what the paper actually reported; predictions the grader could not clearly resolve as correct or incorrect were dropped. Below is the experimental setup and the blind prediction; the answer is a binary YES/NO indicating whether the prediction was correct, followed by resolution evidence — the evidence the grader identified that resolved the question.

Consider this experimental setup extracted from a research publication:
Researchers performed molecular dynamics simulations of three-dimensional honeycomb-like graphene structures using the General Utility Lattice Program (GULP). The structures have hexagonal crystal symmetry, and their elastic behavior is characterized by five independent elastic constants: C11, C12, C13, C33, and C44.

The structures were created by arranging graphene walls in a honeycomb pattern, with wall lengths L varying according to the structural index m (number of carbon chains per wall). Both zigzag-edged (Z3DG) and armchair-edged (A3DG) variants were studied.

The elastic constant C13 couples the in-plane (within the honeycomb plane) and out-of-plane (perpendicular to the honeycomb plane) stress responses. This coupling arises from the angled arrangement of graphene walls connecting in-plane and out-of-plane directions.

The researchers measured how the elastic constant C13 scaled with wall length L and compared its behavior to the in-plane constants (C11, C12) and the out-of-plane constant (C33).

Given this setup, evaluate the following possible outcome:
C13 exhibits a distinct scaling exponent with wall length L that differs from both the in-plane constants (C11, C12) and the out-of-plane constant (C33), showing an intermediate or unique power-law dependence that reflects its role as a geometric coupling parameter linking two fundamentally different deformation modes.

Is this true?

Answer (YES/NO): NO